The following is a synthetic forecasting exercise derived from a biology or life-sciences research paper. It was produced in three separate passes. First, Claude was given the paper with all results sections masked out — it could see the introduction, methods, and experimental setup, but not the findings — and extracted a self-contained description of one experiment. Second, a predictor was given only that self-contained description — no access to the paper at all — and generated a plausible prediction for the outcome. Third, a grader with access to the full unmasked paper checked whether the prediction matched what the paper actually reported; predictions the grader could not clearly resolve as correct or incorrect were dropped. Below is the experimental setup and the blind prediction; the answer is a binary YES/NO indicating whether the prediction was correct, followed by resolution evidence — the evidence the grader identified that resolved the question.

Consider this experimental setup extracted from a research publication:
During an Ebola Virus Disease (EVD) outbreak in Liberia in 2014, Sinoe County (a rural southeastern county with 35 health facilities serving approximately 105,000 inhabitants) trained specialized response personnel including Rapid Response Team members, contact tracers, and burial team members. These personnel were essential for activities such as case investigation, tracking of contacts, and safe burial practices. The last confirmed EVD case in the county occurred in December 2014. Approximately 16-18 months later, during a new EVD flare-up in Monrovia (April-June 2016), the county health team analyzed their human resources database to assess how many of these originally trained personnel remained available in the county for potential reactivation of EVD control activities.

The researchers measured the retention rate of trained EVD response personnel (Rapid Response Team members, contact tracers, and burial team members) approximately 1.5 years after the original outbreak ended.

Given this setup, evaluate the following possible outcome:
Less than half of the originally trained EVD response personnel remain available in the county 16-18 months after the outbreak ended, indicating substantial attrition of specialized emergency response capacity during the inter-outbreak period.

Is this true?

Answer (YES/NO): NO